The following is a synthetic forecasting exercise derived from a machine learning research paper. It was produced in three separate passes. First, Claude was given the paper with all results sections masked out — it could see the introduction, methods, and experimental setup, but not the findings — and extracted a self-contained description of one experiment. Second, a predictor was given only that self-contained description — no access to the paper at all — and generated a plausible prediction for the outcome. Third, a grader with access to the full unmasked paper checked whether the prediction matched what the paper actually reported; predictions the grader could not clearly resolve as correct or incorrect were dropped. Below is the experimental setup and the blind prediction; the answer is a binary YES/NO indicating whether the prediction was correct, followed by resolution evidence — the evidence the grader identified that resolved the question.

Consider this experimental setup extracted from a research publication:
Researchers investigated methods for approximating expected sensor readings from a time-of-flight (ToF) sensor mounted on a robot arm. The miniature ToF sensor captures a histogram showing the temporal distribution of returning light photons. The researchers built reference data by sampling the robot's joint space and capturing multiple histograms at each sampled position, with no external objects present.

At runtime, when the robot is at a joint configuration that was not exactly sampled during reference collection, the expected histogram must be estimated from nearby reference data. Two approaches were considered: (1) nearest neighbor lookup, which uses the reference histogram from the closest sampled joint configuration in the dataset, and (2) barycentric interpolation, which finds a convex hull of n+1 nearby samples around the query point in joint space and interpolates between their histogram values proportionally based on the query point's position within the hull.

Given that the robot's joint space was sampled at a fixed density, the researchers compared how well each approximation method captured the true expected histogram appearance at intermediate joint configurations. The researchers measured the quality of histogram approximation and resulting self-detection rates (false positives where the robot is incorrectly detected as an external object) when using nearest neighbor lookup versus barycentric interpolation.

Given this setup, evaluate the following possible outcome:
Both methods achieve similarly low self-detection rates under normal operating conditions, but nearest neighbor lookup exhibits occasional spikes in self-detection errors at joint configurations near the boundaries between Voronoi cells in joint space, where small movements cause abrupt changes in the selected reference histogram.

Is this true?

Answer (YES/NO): NO